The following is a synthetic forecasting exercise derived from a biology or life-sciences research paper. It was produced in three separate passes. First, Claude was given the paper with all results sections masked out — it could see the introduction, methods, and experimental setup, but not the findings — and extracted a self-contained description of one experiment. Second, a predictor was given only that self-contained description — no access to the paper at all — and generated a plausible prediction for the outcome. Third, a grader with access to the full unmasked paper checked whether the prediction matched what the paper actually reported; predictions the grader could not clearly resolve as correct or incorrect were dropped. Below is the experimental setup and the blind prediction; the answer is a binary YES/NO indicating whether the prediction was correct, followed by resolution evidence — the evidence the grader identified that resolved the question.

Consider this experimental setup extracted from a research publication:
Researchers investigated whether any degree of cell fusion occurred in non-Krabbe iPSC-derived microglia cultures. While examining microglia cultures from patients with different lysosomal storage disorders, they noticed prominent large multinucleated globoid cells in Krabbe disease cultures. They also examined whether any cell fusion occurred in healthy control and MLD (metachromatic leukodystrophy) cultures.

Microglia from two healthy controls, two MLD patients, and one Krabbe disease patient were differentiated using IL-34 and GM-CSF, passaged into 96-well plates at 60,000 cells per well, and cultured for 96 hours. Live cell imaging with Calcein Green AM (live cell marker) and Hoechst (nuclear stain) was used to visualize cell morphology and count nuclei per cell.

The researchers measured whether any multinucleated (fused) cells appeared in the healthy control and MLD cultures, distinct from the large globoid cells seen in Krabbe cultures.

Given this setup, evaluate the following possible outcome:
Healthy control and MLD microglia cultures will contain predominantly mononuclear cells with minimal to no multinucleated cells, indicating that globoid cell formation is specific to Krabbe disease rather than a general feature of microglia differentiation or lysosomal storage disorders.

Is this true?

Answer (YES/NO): YES